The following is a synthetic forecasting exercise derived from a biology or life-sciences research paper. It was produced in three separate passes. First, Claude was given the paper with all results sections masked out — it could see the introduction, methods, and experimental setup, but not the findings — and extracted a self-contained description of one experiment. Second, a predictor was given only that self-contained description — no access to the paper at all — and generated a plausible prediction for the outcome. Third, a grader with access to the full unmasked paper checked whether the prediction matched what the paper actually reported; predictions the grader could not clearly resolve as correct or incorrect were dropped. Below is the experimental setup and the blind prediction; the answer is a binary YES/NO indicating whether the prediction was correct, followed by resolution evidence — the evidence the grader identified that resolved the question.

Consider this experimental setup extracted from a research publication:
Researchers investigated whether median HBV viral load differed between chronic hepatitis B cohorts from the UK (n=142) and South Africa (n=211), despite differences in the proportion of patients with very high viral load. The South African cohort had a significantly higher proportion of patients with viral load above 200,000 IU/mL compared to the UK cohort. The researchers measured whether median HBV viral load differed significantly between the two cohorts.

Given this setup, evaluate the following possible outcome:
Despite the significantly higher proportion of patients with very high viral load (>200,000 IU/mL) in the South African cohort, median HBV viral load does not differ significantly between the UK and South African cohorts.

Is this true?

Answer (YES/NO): YES